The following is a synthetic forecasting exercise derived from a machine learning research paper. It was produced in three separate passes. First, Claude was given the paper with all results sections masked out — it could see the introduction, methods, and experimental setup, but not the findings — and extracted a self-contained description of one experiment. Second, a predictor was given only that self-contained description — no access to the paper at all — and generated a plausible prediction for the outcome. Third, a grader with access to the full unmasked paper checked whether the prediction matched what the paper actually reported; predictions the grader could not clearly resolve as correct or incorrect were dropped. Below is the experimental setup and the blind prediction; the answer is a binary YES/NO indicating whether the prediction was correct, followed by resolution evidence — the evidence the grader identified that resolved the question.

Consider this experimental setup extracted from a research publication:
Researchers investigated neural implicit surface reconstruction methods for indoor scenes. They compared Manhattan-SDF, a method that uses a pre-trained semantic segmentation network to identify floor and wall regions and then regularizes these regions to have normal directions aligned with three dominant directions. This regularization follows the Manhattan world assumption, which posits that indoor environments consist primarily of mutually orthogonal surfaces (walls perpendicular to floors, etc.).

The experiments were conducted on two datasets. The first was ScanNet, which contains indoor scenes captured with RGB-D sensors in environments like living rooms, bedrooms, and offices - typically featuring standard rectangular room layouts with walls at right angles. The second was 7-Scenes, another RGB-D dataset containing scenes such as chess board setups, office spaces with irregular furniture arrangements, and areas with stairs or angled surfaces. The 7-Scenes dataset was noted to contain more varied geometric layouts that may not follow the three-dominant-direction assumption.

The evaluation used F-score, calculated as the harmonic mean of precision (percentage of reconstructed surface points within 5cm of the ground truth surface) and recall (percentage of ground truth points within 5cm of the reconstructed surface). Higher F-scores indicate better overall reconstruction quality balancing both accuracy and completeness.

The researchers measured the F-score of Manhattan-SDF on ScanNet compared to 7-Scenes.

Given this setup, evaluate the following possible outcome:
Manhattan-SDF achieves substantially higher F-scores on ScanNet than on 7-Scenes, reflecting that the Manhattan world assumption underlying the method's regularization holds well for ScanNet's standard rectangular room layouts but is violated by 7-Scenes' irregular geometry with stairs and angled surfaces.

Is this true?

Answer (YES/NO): YES